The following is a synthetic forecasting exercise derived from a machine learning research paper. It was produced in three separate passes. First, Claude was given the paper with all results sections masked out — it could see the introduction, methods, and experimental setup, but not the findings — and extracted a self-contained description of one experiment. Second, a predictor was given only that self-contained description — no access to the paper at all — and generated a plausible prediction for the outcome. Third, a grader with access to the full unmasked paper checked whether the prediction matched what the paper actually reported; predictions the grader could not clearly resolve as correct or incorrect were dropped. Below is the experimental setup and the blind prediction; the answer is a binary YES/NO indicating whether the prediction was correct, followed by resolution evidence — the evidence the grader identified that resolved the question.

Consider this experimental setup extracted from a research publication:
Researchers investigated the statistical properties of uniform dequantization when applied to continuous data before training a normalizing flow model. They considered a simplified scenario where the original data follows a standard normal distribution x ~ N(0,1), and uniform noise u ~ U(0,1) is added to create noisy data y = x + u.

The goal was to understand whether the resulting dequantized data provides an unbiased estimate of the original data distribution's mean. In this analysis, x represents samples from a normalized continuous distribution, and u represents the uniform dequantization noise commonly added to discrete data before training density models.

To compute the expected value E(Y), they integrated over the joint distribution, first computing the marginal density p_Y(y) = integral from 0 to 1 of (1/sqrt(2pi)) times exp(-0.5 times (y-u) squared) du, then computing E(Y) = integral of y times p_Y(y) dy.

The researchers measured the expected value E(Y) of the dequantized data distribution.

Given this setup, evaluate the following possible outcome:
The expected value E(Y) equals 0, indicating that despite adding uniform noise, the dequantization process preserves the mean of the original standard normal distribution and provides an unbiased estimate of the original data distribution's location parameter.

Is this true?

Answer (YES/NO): NO